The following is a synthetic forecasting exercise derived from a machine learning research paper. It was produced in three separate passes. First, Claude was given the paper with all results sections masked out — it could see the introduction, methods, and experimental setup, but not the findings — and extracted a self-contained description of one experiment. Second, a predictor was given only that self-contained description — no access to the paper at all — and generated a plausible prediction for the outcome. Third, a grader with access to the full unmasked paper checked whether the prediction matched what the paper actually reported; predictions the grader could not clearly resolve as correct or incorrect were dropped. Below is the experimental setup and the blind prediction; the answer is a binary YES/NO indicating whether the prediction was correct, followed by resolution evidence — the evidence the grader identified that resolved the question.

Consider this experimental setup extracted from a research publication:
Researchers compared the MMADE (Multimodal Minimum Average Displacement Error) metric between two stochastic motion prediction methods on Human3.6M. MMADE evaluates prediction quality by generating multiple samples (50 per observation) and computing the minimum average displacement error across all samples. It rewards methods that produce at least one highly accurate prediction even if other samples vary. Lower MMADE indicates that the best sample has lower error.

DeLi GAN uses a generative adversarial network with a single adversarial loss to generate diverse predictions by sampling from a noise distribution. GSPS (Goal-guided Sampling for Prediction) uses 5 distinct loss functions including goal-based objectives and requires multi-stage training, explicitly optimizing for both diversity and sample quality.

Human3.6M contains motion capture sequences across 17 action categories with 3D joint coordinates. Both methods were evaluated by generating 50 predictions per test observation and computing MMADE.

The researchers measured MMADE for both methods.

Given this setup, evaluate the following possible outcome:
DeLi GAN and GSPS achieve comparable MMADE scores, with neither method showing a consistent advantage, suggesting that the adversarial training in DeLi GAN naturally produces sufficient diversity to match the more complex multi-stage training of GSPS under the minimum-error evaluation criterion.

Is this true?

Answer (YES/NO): NO